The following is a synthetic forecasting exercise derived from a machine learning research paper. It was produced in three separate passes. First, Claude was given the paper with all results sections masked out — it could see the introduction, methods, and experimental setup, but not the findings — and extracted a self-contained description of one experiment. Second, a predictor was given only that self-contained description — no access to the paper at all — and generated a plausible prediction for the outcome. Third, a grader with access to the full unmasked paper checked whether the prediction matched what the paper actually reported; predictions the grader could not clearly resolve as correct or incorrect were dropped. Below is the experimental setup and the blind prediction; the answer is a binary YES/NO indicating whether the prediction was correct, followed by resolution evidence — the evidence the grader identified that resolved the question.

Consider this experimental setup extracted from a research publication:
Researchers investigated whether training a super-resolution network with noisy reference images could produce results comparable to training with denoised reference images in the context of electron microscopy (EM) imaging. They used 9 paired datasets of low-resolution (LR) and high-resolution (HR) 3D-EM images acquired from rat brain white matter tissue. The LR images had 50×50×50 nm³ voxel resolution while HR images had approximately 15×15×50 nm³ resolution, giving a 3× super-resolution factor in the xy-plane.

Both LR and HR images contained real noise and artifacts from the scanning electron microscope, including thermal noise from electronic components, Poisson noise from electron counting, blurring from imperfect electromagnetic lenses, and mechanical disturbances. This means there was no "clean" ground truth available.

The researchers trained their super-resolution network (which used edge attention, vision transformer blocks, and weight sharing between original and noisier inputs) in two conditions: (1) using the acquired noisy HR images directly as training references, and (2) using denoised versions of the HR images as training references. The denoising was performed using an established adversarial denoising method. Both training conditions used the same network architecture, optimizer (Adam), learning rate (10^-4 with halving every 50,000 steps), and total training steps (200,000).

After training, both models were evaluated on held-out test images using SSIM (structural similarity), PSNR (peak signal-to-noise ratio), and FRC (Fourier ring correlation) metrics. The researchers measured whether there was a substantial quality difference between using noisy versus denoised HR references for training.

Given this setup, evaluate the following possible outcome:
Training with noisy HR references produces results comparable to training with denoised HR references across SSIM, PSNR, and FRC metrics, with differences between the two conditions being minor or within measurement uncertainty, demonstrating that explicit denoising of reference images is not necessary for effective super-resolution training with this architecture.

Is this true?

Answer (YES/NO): YES